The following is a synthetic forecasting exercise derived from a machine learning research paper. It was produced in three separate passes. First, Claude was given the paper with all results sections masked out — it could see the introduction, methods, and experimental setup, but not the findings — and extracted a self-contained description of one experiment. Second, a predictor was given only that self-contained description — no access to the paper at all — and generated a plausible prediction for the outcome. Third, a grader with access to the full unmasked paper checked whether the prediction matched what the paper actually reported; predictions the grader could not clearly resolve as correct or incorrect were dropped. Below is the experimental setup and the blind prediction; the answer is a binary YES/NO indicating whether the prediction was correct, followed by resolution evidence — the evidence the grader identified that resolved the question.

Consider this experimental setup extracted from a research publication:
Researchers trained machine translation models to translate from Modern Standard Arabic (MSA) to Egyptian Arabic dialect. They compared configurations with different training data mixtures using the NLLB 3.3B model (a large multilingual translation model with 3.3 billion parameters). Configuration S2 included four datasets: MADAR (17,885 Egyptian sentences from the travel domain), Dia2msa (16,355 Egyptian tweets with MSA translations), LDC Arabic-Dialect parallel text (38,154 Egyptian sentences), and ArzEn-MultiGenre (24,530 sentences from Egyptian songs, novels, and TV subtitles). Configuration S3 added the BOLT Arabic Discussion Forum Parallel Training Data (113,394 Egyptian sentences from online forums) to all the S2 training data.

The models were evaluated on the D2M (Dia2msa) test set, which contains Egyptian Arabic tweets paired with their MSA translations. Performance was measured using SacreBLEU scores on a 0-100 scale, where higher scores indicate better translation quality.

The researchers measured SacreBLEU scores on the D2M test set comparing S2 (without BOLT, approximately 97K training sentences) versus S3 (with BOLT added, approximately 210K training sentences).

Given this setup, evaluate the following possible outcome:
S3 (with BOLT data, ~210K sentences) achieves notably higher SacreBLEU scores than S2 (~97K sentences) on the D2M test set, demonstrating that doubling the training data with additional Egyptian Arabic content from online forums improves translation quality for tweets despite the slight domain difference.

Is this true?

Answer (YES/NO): NO